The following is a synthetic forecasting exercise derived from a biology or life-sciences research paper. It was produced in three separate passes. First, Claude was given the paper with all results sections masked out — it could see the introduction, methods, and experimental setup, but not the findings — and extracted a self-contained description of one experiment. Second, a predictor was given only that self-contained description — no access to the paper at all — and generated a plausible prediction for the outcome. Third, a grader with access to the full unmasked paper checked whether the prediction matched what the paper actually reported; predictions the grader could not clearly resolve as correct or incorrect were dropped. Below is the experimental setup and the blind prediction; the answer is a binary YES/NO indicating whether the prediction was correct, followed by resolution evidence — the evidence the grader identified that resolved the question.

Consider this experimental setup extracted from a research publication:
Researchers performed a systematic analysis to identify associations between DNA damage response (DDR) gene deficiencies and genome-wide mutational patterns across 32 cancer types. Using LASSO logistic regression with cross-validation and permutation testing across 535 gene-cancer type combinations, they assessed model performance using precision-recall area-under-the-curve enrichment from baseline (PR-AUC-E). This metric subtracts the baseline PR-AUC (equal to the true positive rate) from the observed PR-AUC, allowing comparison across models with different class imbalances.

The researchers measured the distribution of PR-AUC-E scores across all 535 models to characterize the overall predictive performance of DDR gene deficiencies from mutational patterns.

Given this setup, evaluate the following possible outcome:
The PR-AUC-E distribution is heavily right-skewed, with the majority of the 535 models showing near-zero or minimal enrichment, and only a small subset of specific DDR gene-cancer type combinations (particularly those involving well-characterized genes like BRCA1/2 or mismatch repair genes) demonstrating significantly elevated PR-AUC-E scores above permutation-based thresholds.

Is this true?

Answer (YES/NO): YES